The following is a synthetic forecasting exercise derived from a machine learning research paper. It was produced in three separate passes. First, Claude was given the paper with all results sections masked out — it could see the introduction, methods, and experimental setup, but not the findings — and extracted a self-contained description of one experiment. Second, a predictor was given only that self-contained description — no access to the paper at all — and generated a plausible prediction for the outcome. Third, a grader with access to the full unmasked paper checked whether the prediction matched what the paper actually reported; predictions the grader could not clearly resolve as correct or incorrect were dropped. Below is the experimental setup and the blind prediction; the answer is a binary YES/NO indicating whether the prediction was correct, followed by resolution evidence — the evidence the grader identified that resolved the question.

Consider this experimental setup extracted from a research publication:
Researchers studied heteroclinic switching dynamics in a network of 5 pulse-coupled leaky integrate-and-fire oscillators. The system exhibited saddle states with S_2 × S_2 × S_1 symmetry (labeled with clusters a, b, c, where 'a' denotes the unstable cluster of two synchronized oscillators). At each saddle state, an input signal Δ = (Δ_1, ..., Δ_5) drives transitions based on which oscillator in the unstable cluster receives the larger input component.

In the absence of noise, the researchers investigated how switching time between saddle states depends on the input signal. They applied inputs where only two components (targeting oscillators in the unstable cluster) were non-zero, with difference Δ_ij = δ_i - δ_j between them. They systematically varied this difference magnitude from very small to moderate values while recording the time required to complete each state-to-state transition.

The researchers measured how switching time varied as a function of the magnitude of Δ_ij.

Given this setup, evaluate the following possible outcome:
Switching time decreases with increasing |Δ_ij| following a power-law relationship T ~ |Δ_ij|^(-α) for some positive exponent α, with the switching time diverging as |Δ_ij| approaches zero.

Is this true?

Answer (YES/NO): NO